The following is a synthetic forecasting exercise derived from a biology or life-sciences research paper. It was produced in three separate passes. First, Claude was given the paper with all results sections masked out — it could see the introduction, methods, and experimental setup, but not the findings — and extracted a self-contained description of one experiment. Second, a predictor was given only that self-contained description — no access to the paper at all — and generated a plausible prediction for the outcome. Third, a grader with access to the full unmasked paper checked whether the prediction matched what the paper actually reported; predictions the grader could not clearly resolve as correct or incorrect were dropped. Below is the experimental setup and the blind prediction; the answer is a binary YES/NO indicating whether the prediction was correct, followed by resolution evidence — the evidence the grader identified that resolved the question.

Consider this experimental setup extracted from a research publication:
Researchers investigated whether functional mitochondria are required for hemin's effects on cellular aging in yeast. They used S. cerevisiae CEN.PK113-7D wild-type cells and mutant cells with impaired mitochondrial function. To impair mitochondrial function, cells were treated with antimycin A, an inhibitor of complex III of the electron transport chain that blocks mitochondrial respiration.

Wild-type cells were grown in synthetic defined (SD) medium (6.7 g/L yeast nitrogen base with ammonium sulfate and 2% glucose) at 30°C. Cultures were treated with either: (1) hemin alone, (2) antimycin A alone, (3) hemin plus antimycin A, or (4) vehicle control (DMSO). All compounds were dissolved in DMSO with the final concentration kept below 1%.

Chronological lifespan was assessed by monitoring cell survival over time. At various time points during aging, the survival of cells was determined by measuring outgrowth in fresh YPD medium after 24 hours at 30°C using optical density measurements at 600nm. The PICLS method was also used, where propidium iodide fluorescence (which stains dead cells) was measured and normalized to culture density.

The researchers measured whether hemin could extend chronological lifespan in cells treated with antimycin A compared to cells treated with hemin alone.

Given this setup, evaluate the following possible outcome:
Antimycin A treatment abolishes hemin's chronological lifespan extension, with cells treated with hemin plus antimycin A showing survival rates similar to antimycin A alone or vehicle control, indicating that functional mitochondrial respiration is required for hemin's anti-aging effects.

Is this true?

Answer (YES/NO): NO